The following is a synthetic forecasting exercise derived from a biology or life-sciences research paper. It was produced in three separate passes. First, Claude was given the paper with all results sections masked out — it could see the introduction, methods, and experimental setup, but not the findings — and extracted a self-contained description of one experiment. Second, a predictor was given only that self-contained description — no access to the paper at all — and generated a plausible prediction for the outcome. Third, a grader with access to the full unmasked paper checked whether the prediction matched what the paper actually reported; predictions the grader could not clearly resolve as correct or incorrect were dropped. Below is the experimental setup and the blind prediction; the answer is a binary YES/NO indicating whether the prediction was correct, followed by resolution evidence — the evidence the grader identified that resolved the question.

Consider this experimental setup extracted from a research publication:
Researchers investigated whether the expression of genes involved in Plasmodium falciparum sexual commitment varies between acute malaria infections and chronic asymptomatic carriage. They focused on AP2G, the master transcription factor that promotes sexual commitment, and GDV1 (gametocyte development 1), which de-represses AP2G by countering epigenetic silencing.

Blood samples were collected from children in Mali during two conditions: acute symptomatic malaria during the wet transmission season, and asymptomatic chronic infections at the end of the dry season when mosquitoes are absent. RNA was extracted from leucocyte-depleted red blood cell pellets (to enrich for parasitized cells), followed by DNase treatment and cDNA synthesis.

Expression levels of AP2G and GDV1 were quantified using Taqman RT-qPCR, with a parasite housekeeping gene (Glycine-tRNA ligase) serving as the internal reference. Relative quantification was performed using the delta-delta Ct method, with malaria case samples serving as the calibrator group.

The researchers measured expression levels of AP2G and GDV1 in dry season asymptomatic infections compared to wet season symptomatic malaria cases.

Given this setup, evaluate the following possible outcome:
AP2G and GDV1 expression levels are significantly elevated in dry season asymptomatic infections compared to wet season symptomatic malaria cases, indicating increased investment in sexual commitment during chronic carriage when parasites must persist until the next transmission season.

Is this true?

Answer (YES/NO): NO